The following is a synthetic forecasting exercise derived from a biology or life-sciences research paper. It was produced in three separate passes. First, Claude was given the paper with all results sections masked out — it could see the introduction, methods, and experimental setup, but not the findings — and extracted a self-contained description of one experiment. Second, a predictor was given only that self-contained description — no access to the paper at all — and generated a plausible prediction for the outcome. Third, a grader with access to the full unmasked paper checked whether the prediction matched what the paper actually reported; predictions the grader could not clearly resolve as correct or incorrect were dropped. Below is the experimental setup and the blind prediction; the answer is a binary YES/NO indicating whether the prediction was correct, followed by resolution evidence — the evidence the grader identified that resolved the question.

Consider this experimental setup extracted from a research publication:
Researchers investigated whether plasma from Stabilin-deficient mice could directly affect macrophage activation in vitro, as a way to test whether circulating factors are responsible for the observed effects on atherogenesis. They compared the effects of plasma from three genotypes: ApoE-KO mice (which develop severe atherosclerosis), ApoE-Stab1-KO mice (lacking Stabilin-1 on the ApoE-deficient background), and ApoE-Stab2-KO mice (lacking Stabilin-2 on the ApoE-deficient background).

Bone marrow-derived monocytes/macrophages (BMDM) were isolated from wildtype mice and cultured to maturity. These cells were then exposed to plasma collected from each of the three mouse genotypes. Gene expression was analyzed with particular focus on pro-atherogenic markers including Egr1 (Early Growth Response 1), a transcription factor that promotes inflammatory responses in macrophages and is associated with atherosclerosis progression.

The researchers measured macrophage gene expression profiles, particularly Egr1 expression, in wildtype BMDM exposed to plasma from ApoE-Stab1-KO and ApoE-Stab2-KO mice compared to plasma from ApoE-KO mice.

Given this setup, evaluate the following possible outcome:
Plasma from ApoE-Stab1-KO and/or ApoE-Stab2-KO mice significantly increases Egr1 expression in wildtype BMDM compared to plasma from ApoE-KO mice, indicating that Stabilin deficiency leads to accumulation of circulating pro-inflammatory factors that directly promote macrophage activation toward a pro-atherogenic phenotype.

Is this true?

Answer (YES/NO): NO